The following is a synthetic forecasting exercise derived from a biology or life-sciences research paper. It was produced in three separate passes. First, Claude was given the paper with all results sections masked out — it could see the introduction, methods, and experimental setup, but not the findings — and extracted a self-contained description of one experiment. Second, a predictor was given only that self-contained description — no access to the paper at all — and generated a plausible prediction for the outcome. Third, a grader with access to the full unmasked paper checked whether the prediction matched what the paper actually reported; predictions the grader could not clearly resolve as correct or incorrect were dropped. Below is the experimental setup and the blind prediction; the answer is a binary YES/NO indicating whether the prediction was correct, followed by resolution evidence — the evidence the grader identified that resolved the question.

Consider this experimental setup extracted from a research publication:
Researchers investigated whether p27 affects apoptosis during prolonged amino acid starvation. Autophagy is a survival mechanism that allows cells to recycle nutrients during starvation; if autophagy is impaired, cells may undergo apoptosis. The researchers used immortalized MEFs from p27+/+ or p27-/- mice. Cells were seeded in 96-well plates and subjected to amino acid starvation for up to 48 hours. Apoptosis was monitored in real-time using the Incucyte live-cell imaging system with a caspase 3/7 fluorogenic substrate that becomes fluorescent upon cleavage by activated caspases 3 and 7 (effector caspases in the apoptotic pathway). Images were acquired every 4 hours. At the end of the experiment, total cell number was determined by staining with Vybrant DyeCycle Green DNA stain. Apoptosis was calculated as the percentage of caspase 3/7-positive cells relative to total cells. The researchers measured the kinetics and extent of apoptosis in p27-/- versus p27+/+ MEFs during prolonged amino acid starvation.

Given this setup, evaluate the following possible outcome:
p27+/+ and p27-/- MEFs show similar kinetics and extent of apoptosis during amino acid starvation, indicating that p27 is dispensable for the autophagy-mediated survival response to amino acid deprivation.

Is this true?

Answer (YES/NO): NO